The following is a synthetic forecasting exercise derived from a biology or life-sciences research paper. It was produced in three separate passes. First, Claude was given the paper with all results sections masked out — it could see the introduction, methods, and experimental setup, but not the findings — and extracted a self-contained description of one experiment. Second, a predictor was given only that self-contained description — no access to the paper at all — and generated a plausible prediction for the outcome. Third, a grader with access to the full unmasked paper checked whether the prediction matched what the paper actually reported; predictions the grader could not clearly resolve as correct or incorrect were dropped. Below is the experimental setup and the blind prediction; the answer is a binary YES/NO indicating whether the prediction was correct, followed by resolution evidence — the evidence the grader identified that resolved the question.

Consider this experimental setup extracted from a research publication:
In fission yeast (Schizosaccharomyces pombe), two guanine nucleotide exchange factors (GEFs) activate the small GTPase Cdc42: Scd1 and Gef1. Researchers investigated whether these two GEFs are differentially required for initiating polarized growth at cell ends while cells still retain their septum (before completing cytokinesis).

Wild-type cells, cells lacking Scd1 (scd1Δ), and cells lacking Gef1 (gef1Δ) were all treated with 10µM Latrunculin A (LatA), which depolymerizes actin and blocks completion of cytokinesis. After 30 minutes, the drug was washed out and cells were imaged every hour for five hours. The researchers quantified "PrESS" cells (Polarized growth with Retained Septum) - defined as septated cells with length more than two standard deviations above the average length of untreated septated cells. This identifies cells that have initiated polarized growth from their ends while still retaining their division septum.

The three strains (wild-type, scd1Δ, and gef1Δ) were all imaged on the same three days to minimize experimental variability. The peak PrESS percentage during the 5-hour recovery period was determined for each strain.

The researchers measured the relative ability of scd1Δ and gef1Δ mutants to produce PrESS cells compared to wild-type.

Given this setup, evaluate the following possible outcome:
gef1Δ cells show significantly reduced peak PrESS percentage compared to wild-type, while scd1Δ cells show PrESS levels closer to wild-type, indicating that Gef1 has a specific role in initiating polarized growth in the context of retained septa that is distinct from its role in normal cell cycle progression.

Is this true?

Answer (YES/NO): NO